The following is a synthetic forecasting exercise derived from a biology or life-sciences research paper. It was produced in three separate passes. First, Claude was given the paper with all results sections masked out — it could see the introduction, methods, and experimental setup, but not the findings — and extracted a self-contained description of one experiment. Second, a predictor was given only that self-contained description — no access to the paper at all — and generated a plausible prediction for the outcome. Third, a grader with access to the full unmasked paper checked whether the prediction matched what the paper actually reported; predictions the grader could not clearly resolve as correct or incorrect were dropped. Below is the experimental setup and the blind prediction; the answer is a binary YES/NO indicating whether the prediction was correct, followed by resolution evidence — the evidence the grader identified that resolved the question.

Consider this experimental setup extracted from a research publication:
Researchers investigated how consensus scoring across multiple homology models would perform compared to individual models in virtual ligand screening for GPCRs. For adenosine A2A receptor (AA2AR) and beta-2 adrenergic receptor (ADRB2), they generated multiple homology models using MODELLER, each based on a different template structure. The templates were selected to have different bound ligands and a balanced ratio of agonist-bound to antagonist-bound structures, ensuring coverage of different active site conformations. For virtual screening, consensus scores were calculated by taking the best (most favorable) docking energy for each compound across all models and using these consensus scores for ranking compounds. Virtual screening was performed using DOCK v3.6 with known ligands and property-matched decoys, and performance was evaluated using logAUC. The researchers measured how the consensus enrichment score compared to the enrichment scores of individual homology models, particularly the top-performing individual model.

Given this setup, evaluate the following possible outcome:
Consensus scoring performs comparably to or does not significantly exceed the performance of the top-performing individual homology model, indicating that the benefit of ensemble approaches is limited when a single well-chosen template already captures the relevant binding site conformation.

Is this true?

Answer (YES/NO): YES